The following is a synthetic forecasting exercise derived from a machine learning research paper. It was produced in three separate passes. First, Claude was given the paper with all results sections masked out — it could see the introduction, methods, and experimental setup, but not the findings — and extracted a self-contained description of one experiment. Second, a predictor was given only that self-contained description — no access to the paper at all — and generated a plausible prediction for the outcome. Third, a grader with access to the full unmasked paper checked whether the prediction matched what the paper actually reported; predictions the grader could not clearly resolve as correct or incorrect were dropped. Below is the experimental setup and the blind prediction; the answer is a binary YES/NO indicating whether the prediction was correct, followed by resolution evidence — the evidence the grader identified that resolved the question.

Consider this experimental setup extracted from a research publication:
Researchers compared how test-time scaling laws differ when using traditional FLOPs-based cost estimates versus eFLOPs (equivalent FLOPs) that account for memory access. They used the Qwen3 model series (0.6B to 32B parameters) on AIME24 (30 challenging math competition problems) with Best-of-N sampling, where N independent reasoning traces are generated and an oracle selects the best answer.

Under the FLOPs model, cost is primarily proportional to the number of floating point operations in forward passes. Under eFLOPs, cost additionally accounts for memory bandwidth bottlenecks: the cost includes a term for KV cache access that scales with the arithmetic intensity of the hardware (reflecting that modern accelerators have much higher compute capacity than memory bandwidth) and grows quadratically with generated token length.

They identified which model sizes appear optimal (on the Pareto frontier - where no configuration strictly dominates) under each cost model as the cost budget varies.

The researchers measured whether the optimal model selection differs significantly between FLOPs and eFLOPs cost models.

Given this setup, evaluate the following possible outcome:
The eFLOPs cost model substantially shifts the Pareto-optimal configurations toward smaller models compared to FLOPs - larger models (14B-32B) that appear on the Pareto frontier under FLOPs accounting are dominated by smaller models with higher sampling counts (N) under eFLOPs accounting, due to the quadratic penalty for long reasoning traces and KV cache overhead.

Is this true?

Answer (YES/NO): NO